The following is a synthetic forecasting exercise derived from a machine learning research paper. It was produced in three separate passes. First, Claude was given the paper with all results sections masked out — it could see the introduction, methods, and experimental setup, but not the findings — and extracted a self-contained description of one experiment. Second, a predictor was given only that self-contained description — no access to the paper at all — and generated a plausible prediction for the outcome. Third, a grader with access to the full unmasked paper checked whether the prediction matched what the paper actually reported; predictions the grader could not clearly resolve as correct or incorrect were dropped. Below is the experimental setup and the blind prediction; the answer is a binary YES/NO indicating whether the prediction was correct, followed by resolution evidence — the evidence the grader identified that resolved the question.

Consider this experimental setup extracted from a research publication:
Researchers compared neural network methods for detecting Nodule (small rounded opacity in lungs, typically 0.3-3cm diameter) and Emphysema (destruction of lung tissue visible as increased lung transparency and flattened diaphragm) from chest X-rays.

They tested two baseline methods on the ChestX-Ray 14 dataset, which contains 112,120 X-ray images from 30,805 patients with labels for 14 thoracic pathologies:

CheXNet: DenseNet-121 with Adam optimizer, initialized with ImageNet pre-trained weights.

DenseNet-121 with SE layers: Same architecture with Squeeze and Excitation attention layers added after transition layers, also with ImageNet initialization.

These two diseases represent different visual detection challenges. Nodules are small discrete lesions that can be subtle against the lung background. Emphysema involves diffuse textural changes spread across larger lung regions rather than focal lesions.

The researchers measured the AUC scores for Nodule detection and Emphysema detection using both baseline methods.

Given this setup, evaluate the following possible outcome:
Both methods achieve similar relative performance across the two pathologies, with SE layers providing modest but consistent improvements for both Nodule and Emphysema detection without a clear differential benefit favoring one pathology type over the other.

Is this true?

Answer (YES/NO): NO